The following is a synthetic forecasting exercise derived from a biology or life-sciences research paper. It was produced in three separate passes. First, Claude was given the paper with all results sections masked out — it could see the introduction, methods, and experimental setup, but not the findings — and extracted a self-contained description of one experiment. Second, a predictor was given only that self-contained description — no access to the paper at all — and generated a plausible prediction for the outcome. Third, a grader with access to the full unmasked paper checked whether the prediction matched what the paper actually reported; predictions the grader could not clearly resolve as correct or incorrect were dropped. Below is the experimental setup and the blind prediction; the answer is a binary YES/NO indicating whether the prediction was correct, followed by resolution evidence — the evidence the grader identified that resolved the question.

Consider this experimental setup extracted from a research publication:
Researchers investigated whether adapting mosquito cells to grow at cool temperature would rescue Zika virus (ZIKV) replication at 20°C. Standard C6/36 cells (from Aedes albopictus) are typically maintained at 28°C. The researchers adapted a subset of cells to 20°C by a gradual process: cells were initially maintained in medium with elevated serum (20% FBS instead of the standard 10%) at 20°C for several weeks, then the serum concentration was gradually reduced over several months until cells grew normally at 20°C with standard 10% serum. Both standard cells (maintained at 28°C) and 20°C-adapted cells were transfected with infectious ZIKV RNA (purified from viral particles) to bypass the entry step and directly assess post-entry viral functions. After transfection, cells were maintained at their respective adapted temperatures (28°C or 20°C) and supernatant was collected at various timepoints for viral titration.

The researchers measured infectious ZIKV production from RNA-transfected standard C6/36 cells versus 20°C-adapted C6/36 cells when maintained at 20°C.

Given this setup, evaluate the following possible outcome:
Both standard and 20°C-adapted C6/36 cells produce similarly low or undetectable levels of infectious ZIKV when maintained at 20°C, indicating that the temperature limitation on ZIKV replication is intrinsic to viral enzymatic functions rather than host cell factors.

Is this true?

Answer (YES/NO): YES